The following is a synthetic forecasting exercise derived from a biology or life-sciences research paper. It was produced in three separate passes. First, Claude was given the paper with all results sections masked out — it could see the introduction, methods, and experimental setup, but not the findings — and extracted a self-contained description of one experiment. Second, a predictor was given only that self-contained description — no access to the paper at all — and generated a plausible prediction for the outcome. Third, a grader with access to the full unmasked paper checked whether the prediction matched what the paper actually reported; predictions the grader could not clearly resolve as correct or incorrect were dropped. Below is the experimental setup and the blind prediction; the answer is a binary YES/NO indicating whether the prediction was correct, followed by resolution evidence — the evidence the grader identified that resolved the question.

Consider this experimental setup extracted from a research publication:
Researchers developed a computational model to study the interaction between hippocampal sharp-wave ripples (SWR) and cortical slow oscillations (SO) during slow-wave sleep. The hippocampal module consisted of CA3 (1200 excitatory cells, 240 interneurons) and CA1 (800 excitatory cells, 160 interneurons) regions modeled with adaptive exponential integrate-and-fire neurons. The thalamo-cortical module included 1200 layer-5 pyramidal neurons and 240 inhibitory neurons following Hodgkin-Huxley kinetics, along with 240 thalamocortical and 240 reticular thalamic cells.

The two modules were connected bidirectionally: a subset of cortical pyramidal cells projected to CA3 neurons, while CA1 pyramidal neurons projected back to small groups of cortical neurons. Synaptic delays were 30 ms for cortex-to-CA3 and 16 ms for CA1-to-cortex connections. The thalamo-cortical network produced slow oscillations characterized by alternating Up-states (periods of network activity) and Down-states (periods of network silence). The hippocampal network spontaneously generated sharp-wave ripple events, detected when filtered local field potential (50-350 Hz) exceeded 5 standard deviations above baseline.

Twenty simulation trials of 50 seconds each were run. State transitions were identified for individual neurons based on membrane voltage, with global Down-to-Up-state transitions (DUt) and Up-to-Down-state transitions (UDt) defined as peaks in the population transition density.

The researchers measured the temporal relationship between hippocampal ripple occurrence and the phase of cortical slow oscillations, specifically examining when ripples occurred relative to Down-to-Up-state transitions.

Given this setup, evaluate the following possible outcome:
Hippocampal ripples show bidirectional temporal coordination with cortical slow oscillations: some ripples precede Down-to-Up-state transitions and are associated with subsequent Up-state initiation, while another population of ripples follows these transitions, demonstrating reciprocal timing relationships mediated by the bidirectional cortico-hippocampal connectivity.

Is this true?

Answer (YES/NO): YES